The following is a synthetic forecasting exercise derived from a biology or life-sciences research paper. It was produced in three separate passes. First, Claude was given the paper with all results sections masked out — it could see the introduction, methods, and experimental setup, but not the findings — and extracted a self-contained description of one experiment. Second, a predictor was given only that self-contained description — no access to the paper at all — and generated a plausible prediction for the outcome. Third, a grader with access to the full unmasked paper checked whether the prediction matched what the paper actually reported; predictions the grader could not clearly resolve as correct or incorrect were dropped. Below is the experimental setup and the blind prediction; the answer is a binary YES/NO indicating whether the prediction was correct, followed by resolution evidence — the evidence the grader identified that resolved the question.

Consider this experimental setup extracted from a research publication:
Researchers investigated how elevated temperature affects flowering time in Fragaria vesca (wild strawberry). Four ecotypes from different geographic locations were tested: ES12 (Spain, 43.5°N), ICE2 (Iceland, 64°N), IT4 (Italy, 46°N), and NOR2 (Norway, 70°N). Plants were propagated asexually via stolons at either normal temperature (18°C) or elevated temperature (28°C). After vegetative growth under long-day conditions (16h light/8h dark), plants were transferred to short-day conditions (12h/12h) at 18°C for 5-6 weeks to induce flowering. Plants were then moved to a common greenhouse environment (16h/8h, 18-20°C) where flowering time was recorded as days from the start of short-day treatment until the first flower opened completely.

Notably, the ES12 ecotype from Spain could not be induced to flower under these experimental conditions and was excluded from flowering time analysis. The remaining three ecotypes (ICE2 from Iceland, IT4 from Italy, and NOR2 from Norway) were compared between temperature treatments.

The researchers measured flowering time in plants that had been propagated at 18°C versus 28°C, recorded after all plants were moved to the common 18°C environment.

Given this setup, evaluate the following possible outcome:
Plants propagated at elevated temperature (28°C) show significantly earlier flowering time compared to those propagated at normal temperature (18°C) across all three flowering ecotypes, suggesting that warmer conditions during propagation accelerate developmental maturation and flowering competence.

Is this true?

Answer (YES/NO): NO